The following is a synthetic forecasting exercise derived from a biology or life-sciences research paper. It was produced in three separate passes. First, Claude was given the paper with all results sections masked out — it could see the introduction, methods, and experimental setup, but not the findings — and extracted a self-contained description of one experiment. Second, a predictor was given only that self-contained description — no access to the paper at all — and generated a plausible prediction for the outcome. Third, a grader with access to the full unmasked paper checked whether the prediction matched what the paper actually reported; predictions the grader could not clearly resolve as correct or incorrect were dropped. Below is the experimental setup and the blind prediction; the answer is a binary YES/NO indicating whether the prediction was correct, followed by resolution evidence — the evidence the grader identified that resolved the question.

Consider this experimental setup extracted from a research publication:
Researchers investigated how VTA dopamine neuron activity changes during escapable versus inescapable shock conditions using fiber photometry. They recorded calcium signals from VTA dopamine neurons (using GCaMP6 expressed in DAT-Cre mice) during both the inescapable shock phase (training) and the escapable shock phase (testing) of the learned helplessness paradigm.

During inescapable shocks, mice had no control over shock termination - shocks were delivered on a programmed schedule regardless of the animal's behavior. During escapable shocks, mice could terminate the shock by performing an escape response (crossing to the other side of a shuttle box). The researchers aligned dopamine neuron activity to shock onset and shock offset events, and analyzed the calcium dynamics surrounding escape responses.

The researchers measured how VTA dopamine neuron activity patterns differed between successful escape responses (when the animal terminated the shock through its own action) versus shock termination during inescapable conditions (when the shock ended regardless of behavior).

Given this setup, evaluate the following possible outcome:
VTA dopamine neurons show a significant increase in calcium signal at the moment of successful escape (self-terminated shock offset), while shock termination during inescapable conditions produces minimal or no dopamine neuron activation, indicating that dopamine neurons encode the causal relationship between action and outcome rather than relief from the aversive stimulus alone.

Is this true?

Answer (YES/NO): NO